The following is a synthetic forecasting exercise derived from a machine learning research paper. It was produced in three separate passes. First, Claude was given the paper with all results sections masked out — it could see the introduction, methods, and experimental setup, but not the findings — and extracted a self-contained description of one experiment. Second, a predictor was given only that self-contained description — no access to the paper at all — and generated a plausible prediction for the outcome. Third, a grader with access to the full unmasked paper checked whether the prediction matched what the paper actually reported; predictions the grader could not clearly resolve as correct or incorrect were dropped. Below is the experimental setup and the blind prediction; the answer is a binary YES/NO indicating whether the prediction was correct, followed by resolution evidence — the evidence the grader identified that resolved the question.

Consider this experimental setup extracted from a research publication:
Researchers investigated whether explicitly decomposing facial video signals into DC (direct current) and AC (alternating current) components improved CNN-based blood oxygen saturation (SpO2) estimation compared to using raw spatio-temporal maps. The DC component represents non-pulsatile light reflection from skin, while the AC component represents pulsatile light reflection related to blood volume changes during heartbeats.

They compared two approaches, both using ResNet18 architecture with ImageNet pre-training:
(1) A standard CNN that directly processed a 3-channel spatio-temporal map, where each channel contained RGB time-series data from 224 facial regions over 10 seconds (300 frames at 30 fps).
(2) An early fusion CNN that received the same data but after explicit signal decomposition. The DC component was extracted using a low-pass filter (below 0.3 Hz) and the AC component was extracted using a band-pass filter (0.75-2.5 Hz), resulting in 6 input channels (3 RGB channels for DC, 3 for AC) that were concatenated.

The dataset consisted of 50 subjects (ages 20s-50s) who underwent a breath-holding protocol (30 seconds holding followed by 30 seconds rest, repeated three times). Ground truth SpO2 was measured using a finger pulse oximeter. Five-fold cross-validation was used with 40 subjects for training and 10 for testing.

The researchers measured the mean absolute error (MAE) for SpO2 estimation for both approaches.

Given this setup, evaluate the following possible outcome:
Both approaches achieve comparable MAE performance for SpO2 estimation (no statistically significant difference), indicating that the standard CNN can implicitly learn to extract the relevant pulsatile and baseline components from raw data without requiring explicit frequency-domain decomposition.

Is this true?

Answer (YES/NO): NO